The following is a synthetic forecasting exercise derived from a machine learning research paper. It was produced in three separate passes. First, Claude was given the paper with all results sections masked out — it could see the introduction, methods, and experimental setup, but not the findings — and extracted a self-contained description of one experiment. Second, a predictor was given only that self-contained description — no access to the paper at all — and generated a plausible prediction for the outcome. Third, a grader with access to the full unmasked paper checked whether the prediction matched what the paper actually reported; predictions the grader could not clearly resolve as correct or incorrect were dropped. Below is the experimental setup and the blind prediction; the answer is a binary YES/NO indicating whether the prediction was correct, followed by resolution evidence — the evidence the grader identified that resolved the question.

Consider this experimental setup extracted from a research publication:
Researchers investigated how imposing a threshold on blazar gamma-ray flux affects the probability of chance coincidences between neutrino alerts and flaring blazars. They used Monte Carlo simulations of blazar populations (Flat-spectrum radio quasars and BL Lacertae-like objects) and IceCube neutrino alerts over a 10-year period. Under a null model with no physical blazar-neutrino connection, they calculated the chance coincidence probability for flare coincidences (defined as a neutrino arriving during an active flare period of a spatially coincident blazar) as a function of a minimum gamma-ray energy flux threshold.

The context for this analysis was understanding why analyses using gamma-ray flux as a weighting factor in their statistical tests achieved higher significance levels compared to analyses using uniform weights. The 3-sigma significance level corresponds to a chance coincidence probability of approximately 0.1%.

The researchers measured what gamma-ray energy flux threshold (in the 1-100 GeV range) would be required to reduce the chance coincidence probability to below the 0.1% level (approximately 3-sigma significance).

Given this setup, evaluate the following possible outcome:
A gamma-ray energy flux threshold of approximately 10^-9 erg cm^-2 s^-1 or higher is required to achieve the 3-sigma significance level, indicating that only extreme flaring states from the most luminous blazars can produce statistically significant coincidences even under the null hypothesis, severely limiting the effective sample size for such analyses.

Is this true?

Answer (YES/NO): YES